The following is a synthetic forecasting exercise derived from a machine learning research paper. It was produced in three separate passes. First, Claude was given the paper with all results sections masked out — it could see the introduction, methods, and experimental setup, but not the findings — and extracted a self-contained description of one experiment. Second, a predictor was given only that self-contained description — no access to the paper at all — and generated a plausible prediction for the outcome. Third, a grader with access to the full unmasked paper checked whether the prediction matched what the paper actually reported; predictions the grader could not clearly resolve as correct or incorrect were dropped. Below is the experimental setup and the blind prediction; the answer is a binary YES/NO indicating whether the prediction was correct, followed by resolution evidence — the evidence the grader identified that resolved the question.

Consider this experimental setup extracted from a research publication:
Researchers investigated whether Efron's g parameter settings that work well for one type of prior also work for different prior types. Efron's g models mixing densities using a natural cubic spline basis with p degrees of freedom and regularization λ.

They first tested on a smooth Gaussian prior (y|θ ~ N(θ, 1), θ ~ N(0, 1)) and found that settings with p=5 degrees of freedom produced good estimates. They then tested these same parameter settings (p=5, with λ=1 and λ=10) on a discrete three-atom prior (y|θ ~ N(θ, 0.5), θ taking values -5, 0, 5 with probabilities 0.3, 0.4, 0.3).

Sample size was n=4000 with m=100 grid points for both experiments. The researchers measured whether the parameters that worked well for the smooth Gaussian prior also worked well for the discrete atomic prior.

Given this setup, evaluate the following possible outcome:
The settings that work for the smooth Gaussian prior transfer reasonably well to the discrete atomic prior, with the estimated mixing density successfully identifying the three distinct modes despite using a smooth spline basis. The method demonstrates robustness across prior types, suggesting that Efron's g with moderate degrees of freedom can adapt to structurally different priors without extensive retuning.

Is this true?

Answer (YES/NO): NO